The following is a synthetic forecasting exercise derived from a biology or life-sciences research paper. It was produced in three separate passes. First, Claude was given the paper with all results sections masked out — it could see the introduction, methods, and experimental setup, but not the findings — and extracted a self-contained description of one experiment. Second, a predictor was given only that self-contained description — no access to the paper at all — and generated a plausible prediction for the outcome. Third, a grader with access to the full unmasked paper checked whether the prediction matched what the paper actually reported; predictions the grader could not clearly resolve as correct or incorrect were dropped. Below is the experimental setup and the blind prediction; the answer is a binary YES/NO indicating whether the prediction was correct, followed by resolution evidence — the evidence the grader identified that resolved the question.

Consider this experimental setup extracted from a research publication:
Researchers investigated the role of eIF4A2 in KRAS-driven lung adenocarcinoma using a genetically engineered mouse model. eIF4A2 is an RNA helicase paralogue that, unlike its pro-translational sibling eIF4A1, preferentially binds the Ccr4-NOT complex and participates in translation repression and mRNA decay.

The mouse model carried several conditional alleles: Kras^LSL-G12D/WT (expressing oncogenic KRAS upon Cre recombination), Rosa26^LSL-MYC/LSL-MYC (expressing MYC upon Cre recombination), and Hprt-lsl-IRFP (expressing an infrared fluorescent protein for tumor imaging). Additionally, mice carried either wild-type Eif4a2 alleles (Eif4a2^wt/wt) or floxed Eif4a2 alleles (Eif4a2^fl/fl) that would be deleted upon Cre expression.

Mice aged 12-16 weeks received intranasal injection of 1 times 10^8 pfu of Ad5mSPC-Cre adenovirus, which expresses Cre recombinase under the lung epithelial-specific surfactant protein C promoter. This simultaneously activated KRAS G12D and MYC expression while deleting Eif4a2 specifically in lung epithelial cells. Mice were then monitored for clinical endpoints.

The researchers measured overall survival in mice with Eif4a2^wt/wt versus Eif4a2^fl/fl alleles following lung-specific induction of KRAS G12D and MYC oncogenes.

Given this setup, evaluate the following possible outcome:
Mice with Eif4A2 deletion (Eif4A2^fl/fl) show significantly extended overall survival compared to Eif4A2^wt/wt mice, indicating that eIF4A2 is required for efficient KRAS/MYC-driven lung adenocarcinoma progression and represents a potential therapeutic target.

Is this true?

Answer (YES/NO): YES